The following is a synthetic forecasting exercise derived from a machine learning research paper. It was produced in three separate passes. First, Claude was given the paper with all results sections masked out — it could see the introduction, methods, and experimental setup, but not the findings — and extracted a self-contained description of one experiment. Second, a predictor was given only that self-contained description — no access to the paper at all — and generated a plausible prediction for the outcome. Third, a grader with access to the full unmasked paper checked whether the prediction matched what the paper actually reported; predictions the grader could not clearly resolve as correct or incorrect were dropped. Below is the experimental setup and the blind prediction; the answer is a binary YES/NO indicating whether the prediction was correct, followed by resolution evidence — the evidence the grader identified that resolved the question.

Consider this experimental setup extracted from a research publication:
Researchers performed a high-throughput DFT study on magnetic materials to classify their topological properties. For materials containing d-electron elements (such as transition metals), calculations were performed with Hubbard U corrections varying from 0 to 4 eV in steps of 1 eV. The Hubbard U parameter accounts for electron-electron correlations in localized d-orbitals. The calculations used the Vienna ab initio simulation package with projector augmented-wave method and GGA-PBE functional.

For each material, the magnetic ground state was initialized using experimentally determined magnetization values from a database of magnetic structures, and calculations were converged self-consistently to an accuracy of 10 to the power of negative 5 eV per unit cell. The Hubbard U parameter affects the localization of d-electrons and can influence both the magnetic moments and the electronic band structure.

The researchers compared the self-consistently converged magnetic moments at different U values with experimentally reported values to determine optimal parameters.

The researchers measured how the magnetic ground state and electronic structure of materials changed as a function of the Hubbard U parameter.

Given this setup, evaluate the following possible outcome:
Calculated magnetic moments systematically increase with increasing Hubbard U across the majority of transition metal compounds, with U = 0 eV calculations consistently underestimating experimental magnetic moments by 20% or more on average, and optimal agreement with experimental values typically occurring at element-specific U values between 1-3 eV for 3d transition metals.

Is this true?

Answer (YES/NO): NO